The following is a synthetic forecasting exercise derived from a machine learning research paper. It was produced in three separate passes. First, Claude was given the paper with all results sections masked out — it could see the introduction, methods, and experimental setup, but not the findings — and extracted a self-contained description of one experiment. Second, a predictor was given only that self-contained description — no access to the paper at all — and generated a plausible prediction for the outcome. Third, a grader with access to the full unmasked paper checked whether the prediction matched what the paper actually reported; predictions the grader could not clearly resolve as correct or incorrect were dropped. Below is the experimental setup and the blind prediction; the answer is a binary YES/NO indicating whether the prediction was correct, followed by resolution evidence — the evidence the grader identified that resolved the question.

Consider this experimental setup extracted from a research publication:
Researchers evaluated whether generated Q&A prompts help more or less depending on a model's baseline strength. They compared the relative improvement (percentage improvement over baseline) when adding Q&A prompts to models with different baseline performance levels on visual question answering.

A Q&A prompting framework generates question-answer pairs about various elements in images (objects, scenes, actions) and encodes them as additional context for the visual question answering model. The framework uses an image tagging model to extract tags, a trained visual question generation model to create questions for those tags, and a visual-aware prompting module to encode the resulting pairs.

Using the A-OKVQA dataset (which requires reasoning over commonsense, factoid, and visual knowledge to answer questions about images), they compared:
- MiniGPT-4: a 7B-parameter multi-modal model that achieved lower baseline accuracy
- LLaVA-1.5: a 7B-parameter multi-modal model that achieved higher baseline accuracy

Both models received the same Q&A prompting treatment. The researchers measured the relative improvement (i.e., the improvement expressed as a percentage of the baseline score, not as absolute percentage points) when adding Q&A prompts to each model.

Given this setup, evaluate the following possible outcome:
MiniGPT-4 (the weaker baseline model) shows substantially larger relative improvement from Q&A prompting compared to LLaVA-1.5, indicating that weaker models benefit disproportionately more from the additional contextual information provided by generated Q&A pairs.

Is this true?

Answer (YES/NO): YES